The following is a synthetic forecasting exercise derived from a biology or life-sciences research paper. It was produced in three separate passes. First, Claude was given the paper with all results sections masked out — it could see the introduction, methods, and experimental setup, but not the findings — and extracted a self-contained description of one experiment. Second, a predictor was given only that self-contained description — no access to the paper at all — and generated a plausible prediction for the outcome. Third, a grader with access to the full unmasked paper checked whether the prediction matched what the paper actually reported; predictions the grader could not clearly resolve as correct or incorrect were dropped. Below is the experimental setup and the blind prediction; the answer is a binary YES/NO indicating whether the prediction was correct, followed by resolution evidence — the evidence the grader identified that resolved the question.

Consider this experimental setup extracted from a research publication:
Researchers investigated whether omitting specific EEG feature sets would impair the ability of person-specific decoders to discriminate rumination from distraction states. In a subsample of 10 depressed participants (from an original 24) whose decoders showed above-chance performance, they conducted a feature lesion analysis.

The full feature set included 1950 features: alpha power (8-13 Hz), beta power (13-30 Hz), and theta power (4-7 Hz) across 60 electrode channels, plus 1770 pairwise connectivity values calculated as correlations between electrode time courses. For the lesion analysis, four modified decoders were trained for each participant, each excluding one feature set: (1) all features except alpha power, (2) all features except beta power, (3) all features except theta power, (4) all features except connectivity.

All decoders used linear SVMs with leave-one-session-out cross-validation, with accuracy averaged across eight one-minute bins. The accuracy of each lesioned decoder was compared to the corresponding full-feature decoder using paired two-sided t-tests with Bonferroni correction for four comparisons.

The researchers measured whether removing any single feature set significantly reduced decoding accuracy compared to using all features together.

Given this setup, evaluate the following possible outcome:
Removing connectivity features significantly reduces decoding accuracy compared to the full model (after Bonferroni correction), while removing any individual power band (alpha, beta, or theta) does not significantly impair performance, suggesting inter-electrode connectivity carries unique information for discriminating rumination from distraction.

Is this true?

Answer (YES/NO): NO